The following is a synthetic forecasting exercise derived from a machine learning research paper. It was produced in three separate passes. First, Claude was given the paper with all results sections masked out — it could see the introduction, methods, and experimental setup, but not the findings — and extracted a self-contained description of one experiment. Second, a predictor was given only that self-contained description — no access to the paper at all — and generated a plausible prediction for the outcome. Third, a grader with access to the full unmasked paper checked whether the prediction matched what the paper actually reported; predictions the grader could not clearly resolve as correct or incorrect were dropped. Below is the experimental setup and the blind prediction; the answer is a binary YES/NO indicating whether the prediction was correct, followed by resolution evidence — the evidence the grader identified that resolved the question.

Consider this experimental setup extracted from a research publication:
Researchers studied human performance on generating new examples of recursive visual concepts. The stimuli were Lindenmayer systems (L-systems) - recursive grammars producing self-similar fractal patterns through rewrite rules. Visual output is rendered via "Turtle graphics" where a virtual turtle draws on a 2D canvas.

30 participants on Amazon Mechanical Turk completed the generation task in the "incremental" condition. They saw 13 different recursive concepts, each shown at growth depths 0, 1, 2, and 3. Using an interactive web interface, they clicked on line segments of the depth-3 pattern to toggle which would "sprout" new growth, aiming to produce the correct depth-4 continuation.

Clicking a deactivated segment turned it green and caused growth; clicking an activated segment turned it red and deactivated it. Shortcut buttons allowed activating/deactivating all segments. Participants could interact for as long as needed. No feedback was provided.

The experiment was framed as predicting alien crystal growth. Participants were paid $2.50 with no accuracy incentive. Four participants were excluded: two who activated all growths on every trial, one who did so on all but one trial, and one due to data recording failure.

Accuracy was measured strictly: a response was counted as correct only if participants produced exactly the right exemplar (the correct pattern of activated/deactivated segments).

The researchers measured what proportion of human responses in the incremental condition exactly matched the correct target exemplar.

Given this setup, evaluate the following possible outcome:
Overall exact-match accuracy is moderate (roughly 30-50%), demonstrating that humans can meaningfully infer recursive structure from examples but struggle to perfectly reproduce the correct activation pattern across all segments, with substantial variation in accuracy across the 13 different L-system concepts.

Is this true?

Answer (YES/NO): NO